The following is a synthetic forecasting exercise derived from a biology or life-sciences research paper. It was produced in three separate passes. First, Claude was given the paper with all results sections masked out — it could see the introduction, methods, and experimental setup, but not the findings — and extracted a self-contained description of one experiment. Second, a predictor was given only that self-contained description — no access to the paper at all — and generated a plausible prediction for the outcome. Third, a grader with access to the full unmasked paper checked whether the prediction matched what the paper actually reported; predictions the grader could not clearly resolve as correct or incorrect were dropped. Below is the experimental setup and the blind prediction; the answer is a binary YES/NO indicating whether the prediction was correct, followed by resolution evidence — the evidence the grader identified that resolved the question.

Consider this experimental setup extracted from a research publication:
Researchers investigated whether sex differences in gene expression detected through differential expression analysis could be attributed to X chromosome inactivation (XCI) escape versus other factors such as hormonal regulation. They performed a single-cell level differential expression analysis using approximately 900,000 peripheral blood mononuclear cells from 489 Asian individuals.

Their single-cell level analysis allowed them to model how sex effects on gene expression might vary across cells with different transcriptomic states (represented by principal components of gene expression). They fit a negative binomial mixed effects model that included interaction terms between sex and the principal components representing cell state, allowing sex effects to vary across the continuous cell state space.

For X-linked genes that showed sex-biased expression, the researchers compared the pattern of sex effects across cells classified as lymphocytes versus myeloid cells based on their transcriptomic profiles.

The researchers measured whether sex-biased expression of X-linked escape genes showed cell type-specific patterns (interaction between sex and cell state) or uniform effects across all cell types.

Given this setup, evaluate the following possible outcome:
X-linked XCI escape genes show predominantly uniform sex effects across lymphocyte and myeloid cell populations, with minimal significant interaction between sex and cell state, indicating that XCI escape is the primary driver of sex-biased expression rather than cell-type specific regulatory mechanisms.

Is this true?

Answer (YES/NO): NO